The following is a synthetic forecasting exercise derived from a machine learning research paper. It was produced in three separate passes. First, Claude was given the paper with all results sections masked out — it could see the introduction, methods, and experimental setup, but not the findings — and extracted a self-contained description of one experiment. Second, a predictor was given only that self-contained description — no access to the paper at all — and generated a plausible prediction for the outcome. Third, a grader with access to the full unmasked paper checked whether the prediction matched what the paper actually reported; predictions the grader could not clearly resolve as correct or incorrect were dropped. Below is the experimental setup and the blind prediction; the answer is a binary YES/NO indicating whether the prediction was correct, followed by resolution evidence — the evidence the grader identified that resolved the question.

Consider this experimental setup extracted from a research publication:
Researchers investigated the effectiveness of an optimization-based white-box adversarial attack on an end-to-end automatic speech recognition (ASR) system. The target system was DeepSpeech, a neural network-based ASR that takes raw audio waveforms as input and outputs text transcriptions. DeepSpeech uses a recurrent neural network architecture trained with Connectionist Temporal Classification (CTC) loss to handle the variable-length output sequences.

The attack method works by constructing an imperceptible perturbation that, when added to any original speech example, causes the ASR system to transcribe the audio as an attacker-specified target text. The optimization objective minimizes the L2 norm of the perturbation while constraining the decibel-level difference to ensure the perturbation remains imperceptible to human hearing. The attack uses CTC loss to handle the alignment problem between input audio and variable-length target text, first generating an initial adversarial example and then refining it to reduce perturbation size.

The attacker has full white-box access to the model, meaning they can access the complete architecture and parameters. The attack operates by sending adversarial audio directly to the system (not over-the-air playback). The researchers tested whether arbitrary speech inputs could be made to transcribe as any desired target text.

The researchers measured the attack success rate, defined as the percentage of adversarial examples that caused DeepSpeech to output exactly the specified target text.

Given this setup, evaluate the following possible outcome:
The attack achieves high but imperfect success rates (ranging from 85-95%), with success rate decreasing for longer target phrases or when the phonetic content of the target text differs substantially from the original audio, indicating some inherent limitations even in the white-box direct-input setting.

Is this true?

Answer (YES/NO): NO